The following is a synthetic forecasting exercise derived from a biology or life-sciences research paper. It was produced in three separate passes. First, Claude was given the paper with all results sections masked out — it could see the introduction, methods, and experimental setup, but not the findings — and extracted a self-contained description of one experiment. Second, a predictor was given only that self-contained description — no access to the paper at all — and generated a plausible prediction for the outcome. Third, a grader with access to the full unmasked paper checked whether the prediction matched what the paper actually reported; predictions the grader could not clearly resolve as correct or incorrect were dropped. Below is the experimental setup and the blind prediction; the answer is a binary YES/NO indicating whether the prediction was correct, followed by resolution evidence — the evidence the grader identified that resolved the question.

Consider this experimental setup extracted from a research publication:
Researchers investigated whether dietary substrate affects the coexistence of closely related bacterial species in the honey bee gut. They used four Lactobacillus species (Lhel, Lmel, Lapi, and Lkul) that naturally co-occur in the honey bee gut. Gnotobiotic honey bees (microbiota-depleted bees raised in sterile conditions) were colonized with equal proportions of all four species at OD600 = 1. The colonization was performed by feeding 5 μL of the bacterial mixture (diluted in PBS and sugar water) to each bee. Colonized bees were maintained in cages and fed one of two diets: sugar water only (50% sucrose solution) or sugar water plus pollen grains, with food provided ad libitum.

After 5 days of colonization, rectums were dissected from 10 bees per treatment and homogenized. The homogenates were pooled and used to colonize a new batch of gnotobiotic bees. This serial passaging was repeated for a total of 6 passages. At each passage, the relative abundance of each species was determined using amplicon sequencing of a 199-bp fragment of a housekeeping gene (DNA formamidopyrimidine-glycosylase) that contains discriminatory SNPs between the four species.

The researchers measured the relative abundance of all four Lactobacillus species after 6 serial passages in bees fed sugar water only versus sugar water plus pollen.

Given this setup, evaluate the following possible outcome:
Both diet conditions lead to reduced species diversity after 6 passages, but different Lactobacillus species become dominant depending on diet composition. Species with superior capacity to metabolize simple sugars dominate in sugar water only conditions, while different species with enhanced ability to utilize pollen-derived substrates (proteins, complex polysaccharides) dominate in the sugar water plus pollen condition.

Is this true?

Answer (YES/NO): NO